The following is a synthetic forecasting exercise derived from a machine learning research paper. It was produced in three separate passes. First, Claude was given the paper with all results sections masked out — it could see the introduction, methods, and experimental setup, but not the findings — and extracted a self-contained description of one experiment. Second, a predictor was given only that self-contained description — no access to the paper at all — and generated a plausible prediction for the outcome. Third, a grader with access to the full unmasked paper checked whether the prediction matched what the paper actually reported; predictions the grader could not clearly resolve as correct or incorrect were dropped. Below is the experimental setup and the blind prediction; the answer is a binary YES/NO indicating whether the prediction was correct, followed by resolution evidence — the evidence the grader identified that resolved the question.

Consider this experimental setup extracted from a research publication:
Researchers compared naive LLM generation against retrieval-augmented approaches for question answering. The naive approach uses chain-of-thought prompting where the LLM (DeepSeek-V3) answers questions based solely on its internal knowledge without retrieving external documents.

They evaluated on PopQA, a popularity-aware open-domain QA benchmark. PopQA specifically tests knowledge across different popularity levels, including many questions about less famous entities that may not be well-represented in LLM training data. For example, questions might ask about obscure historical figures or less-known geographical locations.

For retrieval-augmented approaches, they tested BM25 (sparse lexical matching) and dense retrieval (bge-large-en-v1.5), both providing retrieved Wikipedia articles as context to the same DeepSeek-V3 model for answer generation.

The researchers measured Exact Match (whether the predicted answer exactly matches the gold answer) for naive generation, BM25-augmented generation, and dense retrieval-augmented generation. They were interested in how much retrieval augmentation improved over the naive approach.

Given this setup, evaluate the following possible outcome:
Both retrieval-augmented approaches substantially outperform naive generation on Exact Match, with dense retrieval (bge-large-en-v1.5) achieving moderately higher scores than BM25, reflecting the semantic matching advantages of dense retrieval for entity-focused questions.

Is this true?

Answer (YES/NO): NO